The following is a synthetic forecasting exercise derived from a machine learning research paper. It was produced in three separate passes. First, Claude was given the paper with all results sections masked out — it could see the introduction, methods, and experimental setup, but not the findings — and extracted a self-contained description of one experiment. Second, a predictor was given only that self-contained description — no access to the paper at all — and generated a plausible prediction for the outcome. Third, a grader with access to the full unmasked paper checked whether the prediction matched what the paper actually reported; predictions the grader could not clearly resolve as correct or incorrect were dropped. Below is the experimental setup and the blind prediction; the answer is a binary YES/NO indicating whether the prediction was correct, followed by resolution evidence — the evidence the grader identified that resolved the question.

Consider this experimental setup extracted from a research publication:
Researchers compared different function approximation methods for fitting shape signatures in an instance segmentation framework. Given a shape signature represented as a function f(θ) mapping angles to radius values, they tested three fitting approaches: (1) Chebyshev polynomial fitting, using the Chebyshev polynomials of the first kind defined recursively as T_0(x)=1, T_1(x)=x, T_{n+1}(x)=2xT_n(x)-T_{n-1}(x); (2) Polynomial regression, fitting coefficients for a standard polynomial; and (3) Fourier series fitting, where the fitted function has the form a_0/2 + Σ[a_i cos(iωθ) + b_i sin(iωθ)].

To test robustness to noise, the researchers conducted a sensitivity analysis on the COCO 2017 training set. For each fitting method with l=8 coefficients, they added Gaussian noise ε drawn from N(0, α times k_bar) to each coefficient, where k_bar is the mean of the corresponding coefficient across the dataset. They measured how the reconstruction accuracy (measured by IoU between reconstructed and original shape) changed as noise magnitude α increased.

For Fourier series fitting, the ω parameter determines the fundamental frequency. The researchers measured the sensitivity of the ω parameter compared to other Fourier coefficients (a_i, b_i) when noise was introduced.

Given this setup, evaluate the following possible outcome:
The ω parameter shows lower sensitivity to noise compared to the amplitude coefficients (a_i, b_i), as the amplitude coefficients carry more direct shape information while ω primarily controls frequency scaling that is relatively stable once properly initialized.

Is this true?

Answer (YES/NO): NO